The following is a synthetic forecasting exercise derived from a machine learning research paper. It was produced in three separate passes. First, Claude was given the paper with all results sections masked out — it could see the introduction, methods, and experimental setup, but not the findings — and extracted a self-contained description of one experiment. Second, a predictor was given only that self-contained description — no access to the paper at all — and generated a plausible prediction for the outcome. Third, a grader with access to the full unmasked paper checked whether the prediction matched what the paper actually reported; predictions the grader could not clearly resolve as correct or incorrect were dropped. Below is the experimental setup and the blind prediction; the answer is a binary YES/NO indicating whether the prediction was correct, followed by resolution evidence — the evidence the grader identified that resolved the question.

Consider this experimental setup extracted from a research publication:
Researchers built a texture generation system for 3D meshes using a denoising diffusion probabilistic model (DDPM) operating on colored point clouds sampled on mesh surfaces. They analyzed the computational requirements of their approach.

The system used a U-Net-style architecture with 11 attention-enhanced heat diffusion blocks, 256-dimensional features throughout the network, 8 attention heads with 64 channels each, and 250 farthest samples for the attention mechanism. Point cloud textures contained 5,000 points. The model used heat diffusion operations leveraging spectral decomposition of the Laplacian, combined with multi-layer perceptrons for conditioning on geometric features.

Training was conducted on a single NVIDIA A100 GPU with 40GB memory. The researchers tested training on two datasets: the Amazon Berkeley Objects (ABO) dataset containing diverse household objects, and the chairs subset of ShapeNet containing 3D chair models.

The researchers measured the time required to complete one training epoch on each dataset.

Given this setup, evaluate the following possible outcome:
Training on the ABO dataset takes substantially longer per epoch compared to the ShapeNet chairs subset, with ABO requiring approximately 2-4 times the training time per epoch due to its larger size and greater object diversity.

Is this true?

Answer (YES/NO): YES